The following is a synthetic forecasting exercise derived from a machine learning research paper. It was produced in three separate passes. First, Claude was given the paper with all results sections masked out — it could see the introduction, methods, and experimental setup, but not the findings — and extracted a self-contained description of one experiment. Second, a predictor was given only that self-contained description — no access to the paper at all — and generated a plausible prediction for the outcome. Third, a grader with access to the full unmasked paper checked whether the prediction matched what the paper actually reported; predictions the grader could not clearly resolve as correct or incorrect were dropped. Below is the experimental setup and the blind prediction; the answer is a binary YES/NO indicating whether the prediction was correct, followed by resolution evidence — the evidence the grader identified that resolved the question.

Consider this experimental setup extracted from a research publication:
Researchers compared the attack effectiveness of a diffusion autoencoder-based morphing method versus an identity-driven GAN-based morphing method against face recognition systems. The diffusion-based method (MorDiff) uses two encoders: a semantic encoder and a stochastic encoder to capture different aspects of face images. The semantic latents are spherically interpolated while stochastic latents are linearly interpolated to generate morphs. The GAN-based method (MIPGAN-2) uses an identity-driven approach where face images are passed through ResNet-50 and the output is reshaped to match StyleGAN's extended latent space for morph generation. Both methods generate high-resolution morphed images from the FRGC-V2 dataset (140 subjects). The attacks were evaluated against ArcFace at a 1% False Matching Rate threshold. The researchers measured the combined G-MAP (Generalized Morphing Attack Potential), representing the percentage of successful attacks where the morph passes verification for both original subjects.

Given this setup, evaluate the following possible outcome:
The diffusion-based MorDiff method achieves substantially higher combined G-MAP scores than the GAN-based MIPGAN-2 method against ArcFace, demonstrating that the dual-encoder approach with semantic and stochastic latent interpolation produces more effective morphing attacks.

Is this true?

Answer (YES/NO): YES